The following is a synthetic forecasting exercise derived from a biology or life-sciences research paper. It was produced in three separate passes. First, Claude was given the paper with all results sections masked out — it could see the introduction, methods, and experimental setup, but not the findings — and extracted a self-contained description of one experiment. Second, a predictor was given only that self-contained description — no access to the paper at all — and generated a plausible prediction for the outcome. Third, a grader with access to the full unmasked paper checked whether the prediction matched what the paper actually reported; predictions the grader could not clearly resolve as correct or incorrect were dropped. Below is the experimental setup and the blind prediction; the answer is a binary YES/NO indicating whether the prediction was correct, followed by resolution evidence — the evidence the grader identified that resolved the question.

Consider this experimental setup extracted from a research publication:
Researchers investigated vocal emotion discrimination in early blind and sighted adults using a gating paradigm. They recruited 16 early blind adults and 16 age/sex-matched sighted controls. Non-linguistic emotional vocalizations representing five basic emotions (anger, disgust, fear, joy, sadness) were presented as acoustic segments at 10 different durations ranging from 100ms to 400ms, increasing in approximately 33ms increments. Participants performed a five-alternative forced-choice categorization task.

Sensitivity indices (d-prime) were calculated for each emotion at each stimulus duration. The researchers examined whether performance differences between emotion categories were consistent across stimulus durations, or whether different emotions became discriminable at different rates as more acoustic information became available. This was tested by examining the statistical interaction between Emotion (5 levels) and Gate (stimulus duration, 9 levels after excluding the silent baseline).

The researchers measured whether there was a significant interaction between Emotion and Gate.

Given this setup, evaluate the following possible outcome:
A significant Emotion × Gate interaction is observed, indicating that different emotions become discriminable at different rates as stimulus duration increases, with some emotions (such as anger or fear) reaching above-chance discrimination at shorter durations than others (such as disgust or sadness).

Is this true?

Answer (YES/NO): YES